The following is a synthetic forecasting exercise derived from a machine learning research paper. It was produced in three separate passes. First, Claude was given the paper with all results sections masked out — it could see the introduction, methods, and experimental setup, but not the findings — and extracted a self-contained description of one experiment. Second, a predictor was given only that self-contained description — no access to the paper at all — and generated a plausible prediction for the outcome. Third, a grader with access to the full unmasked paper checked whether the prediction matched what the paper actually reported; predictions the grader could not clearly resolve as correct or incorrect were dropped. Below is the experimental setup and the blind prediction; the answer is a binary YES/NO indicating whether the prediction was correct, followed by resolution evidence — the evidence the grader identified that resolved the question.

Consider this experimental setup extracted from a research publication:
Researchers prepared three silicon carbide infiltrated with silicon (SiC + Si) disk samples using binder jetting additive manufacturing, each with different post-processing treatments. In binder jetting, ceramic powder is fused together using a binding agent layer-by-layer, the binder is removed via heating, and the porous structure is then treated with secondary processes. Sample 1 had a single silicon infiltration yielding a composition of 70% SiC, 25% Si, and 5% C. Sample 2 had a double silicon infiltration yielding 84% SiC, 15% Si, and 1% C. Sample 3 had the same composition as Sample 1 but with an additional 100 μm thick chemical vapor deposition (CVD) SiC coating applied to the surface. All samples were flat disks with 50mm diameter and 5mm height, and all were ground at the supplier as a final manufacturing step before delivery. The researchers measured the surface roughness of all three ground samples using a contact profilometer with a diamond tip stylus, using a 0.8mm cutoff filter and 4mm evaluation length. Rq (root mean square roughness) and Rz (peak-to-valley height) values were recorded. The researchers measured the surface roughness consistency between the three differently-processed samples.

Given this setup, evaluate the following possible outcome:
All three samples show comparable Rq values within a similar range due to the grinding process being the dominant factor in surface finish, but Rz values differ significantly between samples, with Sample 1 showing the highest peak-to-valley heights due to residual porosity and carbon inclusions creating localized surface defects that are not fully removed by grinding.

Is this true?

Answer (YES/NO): NO